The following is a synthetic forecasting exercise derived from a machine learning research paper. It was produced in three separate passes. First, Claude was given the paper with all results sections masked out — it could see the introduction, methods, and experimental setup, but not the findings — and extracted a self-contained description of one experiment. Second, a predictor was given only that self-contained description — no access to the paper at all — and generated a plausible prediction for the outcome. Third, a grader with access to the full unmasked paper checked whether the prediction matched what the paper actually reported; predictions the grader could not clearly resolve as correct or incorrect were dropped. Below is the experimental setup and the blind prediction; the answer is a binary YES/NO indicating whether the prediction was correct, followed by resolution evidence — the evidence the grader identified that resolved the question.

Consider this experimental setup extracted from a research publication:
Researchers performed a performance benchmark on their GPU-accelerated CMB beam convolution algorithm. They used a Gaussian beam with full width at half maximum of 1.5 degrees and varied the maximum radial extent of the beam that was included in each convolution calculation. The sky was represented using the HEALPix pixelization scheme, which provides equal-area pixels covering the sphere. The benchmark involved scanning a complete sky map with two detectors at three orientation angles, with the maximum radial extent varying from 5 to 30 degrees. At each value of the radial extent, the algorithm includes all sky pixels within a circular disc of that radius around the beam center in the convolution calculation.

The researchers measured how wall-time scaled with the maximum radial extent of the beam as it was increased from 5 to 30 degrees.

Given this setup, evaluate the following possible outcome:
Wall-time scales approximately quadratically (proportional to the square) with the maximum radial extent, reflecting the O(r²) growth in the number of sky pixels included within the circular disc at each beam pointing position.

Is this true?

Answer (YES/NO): YES